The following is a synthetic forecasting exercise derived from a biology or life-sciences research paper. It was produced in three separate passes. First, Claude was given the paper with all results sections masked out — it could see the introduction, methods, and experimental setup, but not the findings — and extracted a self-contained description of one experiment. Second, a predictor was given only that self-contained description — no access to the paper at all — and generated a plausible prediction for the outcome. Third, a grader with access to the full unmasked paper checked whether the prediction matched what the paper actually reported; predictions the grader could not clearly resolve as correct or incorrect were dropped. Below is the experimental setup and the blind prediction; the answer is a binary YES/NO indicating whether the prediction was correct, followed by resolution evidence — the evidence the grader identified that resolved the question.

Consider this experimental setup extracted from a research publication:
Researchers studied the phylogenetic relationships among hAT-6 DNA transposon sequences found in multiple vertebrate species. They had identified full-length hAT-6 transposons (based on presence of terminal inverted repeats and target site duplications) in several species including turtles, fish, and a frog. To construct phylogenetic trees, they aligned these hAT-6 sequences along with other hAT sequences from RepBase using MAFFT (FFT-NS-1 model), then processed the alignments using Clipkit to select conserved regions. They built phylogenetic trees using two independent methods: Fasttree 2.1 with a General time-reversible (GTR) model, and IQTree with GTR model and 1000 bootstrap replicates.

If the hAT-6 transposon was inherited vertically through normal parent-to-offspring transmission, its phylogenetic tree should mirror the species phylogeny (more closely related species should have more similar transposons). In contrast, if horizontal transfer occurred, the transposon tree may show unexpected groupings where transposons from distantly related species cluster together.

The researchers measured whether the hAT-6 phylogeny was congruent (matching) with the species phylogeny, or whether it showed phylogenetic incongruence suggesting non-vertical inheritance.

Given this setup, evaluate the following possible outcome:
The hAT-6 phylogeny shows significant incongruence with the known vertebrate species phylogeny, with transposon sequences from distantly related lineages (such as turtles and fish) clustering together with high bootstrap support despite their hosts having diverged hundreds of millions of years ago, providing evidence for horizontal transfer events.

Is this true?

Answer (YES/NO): YES